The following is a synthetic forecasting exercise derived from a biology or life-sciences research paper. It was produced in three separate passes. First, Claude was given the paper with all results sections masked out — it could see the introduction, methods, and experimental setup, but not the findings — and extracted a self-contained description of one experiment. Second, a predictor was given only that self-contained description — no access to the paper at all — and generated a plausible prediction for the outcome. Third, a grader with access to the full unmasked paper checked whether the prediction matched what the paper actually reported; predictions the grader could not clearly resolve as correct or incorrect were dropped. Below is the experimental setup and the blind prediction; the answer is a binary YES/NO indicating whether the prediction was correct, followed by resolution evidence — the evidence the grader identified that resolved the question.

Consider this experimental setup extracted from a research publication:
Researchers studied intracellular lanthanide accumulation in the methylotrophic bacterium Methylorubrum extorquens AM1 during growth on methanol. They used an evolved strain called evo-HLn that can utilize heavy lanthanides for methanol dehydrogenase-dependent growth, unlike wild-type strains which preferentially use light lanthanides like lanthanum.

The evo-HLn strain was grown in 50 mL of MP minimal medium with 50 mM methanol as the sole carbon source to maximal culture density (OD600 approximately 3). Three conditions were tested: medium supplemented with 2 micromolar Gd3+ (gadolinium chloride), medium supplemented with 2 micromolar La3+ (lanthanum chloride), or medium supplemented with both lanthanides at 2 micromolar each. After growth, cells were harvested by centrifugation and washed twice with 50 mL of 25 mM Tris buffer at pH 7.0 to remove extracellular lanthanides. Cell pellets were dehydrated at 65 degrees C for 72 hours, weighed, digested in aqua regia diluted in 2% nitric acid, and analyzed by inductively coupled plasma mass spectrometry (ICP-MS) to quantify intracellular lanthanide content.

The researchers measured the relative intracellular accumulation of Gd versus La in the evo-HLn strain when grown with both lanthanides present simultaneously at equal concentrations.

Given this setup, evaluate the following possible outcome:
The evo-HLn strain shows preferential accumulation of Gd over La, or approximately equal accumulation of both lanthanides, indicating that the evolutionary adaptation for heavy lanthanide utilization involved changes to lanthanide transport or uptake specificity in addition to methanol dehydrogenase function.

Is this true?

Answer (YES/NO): YES